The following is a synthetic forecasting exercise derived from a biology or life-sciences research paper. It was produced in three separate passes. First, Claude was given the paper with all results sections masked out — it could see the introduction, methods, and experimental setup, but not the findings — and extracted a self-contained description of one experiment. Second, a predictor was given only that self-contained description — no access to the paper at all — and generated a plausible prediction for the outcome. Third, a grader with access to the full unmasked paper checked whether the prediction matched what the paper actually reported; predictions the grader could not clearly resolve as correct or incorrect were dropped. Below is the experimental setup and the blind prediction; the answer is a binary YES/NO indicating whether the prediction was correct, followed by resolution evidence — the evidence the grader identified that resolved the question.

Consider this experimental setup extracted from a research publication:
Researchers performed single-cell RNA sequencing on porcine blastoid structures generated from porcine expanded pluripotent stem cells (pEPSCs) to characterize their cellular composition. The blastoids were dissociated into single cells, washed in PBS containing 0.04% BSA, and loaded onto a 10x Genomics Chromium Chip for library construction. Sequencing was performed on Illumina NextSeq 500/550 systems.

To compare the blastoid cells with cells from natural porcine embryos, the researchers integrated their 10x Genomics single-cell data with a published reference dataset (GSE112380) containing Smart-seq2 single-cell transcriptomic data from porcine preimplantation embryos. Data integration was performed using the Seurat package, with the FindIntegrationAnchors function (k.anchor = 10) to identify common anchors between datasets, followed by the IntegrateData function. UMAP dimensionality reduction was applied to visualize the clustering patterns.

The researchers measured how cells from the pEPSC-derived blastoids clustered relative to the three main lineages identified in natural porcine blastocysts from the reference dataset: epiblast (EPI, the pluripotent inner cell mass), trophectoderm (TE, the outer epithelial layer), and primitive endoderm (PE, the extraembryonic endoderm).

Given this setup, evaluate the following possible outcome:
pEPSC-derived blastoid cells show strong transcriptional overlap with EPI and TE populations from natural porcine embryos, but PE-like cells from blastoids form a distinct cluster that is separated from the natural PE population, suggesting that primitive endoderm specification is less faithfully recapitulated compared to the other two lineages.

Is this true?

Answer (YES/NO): NO